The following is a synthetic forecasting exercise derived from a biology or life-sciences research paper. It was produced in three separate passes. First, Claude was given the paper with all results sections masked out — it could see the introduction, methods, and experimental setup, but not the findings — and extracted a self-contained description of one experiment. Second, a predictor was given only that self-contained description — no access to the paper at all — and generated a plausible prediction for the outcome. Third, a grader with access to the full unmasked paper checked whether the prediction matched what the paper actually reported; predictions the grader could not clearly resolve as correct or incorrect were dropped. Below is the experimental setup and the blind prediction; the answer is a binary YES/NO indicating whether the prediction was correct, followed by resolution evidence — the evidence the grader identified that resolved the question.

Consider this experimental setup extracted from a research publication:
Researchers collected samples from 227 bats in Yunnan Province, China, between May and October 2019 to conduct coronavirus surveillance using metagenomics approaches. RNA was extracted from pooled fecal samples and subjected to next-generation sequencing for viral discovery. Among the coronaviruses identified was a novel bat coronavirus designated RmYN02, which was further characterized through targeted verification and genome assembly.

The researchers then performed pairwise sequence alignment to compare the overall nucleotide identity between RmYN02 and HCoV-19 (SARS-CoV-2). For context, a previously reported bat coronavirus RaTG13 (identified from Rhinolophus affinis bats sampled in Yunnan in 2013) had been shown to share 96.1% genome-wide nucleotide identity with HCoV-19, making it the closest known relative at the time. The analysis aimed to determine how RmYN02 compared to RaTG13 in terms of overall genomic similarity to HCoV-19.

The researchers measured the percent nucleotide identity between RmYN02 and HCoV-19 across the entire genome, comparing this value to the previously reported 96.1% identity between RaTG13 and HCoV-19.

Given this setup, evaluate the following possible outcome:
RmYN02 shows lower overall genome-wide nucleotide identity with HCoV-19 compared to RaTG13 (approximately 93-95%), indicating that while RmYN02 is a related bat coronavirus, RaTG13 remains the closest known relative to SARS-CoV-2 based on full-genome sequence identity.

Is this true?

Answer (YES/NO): YES